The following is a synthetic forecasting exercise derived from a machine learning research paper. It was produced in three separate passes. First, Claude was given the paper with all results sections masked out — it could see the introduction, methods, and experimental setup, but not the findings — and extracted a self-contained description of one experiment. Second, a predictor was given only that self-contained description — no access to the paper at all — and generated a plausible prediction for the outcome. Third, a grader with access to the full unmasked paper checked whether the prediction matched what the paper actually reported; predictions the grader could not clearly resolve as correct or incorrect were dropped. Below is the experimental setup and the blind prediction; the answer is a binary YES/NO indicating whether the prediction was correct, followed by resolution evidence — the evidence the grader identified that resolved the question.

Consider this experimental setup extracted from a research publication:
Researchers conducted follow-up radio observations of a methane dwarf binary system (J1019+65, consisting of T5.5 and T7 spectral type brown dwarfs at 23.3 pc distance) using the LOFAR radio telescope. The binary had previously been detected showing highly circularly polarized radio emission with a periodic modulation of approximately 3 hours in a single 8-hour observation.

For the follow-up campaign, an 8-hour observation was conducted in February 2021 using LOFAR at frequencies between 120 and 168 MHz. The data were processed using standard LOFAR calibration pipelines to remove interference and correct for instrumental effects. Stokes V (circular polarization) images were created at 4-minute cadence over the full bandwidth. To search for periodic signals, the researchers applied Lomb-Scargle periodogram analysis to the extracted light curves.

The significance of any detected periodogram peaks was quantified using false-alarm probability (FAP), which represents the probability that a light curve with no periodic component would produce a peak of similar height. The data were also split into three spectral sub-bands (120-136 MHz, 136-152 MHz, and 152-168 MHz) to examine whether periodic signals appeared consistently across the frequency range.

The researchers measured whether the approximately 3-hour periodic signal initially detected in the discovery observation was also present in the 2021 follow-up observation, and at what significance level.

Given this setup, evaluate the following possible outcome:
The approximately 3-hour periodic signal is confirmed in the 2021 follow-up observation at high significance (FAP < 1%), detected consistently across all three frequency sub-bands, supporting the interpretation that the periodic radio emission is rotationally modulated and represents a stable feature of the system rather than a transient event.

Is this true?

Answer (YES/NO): NO